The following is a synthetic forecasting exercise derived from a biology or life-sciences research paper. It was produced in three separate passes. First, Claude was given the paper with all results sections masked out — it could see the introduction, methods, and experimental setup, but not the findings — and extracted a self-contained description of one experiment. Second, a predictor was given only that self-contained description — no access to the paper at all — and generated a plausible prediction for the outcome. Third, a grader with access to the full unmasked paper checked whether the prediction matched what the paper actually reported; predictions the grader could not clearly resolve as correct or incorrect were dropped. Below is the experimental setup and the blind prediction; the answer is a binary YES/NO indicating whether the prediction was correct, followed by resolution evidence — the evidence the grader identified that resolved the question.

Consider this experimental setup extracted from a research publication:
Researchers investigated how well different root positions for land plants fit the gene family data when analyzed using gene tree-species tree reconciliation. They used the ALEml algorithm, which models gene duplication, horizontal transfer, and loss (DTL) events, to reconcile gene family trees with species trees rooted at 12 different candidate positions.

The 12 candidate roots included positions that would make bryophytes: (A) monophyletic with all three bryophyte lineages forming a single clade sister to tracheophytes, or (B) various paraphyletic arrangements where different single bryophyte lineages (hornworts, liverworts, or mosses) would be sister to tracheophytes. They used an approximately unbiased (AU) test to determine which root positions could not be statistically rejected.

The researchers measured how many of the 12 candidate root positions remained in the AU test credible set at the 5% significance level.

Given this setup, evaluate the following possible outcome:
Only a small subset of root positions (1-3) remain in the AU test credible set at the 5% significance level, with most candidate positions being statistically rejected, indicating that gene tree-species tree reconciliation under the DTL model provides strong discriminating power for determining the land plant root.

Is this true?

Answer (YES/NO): YES